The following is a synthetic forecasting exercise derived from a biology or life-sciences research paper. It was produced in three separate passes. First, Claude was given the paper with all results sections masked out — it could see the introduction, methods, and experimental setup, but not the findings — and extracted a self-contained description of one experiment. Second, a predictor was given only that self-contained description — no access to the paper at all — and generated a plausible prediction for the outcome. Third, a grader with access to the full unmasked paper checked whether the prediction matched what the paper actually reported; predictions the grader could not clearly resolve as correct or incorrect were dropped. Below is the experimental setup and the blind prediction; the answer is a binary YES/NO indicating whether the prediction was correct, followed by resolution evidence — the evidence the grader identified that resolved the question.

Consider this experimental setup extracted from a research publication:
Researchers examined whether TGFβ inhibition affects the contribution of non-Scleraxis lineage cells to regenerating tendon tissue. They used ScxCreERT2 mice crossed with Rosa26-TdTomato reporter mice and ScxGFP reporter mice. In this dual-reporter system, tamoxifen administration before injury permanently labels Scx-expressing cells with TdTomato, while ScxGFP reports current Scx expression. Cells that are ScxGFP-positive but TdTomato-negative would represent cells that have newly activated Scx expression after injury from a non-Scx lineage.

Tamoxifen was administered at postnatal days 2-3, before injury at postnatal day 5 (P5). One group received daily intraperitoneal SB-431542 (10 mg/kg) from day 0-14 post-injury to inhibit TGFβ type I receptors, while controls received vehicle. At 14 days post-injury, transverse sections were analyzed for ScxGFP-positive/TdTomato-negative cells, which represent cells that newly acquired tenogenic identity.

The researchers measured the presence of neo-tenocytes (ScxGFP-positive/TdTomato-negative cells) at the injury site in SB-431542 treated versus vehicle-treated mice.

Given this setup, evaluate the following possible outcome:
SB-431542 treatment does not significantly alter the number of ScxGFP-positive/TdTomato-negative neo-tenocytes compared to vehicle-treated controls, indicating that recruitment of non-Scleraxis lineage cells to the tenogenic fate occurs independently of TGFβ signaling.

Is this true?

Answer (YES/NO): NO